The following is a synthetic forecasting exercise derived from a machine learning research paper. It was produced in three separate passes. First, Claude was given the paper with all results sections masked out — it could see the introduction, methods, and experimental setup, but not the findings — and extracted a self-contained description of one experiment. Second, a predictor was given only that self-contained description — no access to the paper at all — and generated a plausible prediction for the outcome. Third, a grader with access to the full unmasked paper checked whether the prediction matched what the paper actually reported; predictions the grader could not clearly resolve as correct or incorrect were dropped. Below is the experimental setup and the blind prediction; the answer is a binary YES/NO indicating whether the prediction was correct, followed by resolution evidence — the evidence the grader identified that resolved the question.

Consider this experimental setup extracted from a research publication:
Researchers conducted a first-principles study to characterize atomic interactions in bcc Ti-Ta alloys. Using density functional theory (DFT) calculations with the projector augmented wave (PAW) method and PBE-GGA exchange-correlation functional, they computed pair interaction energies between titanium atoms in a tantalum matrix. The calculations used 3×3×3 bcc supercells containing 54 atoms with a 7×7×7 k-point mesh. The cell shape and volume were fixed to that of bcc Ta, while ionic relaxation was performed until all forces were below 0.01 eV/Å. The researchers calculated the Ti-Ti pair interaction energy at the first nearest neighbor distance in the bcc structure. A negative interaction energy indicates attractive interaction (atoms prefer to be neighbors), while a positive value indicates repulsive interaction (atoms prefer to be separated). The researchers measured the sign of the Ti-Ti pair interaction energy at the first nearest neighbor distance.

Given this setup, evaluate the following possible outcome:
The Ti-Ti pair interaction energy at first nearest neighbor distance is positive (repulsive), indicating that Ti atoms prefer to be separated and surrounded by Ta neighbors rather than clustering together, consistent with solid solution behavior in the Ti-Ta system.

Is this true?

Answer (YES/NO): NO